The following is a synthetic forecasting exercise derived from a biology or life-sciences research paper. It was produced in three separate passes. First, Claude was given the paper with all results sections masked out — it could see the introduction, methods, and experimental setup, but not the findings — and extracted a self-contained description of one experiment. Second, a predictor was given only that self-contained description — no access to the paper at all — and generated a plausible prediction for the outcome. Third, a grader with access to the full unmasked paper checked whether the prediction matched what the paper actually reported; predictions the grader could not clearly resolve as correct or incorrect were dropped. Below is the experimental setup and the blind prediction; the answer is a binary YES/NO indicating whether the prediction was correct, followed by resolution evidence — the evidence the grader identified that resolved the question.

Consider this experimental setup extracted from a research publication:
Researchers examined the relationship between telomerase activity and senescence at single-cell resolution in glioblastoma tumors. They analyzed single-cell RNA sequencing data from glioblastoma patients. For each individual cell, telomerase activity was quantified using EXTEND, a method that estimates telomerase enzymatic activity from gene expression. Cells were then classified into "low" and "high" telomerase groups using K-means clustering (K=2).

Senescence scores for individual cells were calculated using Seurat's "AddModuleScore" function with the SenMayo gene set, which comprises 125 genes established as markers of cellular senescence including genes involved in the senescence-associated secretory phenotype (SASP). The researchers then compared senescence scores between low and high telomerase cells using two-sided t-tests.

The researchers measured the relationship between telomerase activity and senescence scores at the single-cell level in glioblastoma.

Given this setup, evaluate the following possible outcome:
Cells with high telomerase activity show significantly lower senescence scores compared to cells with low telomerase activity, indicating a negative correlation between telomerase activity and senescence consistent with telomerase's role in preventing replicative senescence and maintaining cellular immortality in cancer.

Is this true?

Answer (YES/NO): YES